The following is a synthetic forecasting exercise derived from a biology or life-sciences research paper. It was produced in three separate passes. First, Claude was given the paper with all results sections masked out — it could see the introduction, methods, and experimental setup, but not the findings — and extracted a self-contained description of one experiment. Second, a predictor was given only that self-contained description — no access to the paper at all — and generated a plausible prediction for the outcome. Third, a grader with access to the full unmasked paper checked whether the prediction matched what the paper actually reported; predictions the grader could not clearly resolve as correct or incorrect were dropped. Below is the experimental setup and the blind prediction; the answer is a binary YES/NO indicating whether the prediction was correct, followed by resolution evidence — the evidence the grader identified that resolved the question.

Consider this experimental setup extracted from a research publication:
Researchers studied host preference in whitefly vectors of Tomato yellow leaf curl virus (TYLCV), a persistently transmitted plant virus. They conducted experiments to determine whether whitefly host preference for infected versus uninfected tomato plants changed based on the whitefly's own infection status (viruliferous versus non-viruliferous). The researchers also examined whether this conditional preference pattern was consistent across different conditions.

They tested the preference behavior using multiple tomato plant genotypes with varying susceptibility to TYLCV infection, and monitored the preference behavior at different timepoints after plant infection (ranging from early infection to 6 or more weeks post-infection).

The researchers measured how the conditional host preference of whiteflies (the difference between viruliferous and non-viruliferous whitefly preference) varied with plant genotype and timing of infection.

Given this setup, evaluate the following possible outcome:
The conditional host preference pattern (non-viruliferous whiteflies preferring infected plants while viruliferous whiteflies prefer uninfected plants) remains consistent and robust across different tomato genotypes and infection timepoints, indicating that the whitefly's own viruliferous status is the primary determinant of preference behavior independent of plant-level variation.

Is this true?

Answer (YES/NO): NO